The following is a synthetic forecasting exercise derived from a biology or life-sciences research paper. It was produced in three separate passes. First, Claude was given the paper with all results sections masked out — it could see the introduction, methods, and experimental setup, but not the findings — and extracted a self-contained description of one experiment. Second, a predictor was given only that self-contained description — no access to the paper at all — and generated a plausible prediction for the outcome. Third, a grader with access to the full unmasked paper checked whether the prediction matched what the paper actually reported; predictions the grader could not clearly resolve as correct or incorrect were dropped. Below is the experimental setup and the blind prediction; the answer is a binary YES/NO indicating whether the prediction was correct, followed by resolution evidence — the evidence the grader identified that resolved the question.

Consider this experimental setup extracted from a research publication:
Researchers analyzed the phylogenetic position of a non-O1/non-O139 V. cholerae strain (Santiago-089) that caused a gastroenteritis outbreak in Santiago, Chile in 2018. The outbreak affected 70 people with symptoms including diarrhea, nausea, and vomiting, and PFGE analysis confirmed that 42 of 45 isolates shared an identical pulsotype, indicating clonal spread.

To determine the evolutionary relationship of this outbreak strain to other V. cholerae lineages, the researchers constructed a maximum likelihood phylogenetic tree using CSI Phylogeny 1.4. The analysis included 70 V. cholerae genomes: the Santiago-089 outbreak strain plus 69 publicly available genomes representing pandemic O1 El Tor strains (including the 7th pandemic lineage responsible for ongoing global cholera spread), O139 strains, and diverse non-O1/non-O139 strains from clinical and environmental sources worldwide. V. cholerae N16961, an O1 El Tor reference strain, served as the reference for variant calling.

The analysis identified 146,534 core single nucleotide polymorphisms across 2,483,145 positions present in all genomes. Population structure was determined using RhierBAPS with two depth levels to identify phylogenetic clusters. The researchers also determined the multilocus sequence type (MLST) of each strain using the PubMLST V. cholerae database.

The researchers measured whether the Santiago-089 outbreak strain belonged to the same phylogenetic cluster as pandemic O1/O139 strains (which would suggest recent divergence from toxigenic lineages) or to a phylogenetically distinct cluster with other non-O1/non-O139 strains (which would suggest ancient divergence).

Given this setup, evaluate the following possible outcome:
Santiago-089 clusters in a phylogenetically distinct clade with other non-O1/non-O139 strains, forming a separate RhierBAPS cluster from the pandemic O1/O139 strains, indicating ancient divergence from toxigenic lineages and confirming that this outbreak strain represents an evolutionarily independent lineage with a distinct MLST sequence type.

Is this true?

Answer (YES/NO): YES